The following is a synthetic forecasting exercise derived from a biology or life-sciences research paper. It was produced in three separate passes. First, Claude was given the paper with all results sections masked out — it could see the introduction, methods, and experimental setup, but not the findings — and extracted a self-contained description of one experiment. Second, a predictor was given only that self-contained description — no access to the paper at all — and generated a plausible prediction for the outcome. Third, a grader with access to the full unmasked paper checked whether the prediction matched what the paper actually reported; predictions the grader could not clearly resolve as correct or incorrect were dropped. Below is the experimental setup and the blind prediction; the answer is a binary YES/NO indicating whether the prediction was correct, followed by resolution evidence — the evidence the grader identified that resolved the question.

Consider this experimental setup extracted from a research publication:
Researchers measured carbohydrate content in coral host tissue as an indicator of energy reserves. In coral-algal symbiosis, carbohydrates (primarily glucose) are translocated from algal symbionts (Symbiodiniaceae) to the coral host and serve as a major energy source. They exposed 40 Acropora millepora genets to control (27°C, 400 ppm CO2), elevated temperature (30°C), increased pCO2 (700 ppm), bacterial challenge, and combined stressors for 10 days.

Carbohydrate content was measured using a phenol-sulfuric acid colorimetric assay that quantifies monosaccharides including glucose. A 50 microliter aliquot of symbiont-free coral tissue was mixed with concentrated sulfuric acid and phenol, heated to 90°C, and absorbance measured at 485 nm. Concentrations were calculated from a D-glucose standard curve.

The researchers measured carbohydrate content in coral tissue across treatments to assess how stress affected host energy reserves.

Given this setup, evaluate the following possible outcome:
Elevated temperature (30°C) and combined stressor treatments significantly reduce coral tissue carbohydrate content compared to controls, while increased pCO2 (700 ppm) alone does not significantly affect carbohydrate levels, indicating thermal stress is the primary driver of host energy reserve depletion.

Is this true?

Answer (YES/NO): NO